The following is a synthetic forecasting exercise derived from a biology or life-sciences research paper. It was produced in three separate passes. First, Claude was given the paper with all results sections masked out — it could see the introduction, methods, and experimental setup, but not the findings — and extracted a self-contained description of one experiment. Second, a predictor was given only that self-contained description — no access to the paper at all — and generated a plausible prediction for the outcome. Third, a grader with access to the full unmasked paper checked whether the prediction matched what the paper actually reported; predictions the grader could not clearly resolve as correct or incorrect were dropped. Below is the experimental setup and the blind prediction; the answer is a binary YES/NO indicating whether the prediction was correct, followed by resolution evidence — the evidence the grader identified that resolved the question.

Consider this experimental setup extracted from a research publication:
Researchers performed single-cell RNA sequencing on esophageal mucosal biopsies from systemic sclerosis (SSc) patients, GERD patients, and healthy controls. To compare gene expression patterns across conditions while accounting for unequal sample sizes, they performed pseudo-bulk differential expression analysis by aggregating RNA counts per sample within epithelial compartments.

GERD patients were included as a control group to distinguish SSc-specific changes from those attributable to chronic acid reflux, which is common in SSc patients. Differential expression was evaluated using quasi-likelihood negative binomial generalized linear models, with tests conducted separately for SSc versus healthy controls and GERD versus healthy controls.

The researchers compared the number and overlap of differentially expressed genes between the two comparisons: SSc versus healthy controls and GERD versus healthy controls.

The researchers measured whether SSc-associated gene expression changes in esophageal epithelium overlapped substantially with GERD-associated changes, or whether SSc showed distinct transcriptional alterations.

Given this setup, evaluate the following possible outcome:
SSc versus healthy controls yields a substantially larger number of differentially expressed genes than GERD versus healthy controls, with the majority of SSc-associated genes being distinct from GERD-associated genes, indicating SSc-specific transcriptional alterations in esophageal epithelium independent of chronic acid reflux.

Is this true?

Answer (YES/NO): NO